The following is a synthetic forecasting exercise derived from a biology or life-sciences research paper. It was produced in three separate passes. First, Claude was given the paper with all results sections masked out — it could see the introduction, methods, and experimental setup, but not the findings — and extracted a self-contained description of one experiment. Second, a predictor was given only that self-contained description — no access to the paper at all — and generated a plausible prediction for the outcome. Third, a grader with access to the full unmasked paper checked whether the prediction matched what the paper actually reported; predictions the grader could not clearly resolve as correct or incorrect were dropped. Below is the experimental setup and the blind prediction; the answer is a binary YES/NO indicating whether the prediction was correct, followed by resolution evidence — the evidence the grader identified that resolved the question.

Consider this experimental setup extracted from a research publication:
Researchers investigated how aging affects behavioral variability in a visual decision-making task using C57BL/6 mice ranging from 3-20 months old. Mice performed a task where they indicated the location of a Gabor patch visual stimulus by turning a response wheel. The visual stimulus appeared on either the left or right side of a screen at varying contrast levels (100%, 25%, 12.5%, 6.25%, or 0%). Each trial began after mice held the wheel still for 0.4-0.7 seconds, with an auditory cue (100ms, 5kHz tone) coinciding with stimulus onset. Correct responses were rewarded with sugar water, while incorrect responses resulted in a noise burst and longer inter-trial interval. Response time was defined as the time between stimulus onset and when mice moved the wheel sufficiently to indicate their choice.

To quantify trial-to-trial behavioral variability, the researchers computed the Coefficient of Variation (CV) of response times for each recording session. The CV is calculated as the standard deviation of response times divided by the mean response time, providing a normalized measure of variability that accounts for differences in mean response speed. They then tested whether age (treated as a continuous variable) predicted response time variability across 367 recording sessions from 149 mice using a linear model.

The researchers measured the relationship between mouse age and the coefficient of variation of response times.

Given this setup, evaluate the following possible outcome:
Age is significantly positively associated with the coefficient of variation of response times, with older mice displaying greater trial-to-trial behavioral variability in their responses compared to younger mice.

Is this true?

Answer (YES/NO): YES